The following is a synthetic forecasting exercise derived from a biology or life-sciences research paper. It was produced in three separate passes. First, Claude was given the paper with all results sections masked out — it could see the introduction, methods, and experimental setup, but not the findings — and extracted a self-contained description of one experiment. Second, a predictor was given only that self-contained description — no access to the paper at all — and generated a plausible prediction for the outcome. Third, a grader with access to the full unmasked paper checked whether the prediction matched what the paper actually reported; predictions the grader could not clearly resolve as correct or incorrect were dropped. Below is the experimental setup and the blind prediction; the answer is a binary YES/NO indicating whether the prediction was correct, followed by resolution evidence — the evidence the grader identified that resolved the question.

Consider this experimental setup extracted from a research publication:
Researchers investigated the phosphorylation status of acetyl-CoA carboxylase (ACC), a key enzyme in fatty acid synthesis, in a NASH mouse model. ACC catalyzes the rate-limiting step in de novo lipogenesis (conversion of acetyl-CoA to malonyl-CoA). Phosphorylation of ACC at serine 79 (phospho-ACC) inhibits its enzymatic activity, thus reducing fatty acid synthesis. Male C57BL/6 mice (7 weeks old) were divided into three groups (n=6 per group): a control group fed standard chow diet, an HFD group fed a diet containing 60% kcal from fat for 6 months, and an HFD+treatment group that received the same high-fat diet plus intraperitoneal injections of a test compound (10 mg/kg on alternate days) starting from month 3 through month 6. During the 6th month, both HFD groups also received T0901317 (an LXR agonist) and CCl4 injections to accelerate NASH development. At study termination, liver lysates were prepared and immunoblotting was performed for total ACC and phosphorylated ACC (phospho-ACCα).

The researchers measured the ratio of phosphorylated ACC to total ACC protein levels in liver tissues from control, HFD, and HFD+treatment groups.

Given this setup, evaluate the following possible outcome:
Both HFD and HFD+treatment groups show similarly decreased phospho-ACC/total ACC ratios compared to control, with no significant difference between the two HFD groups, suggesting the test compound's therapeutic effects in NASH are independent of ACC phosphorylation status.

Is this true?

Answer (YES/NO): NO